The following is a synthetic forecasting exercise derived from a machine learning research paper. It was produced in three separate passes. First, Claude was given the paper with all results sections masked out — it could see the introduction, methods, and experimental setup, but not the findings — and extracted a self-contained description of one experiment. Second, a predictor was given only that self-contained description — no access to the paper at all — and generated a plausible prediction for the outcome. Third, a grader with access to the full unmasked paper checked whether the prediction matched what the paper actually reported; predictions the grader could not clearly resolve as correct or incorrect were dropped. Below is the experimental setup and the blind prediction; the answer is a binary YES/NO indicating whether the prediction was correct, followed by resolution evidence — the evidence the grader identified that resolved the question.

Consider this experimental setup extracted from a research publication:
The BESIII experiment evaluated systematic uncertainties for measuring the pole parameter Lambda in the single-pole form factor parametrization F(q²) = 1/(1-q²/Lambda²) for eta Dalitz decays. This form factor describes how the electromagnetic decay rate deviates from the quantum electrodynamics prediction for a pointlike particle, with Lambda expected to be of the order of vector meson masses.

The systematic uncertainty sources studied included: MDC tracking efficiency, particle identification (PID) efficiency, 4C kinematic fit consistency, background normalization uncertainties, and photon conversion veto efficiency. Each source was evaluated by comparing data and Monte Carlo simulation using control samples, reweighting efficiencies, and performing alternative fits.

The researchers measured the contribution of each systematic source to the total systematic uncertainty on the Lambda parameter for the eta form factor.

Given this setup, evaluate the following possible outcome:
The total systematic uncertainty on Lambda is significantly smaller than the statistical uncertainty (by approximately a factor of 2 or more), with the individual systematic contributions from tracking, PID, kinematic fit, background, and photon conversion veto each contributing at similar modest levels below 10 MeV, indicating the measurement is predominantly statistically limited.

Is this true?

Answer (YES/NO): NO